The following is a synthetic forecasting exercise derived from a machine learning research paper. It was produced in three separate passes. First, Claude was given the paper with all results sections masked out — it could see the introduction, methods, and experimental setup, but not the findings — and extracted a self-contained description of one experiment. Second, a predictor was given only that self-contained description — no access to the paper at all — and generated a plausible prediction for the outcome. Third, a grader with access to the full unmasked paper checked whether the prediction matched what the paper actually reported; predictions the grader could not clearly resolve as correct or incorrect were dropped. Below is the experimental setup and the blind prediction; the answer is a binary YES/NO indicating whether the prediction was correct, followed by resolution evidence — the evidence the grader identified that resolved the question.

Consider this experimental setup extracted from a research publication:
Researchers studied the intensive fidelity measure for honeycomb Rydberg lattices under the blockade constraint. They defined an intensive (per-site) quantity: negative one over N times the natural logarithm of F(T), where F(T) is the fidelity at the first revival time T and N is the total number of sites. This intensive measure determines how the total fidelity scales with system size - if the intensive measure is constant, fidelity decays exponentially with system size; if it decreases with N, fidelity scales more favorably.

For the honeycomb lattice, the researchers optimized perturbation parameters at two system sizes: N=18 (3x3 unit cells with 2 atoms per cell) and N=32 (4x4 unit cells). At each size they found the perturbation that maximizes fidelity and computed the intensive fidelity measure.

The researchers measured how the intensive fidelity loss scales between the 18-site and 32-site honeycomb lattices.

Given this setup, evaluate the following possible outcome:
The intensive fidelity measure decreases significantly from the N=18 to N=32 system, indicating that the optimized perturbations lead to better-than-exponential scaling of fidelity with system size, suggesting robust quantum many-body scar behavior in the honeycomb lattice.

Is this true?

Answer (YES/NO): YES